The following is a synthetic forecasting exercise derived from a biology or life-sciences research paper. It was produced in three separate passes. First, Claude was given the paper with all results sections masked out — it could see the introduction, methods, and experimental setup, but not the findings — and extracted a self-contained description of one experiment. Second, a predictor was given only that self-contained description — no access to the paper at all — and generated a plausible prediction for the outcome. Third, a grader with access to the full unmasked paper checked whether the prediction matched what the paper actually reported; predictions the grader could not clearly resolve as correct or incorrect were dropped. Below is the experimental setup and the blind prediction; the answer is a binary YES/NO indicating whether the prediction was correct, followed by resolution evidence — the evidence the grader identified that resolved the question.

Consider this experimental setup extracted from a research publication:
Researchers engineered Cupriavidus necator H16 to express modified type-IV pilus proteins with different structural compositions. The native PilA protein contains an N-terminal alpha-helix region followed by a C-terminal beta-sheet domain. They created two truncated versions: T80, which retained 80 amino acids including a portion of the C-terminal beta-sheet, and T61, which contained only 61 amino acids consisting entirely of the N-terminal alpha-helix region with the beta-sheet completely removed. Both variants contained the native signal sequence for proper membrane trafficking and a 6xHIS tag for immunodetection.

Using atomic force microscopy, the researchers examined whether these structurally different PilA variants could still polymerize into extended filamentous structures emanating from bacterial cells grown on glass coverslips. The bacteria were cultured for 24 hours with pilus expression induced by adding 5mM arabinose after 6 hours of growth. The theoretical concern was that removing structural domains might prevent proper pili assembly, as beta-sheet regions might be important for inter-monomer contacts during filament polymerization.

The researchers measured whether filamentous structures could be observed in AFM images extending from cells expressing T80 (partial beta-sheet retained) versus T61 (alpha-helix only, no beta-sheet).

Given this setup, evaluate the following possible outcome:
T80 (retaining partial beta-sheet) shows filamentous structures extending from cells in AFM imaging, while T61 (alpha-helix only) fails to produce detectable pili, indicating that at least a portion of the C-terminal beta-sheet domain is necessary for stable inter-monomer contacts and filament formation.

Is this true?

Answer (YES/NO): NO